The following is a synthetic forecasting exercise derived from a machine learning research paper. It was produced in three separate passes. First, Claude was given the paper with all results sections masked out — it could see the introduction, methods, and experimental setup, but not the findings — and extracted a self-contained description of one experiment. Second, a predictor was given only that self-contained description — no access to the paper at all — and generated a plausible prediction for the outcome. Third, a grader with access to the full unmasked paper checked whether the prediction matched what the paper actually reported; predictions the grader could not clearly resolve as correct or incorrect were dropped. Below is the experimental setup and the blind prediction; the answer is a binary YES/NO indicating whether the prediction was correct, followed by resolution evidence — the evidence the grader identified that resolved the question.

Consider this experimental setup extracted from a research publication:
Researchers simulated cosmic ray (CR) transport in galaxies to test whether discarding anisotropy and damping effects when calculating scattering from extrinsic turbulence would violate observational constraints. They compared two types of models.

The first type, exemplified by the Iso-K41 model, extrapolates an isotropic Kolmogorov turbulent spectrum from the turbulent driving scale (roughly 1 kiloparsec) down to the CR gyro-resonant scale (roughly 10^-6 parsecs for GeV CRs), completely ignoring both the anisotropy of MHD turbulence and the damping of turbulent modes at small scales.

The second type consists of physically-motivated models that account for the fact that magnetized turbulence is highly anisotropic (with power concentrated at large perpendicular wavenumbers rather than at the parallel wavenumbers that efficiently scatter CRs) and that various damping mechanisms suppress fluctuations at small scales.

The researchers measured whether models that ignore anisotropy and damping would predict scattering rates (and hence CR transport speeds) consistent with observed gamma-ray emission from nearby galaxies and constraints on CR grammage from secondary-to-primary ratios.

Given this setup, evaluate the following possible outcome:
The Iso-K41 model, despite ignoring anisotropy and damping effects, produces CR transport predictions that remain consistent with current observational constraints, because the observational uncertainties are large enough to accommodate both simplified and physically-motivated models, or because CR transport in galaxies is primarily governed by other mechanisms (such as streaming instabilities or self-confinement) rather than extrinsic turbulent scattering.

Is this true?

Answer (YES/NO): NO